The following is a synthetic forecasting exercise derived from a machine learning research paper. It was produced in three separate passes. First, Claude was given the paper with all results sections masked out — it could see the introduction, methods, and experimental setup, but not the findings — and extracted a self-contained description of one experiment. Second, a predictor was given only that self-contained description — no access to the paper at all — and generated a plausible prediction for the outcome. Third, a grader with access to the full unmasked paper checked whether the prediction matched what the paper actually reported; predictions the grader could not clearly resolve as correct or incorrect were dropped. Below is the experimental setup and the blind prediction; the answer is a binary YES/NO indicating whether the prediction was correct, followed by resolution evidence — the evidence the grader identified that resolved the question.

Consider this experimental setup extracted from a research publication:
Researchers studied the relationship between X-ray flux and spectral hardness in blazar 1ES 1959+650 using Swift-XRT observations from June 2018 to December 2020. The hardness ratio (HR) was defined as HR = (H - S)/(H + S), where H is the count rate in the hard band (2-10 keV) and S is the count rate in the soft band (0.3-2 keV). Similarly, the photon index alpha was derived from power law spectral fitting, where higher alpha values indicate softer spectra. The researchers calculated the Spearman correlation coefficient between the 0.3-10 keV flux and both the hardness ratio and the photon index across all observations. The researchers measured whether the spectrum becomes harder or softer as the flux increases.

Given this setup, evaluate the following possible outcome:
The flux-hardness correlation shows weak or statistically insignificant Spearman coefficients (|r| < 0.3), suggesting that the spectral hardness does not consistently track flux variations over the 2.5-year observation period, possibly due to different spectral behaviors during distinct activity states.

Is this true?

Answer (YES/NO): NO